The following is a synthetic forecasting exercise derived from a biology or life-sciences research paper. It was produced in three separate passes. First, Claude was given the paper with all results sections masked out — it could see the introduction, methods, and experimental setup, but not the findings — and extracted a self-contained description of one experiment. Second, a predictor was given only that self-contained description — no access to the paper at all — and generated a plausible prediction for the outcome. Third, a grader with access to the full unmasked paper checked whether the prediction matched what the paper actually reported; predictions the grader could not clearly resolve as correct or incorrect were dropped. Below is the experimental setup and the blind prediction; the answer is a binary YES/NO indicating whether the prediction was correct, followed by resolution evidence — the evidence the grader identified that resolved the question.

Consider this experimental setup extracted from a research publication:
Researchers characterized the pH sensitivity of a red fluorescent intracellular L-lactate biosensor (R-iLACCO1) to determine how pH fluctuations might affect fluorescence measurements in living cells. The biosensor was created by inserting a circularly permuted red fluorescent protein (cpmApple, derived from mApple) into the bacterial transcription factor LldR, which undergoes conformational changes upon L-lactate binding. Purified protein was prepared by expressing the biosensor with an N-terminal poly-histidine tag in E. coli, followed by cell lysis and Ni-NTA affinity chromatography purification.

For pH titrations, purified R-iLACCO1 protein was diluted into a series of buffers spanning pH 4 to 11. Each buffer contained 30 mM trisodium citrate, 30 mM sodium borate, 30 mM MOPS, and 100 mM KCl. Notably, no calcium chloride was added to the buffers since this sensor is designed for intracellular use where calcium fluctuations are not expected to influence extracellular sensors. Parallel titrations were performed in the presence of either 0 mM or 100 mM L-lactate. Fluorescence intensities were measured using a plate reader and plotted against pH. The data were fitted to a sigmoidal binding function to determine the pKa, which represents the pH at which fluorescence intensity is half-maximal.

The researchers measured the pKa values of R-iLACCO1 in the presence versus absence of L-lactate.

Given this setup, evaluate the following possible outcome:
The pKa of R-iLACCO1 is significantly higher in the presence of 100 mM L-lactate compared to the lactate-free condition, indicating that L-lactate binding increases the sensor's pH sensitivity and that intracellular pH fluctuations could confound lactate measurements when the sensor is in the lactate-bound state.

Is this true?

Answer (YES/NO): NO